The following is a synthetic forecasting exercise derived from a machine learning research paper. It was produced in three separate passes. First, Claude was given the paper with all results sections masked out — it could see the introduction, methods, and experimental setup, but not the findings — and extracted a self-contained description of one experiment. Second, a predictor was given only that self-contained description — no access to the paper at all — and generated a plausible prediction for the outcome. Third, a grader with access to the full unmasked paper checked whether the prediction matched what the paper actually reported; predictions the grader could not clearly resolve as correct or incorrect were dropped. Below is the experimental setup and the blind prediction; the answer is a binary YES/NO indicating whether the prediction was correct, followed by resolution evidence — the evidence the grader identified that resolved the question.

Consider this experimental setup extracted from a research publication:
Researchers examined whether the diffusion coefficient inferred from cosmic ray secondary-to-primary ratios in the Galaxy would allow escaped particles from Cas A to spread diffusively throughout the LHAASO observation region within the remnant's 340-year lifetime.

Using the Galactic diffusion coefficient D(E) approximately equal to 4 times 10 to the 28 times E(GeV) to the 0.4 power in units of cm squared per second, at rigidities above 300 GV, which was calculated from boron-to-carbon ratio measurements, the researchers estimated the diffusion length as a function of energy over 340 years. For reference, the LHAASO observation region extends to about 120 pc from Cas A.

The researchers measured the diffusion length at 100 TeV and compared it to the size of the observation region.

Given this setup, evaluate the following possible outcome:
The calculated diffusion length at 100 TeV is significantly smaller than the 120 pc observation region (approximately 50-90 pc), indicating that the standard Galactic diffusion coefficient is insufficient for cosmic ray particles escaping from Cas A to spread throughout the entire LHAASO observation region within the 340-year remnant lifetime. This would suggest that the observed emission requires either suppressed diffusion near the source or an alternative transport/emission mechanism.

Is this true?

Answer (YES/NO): NO